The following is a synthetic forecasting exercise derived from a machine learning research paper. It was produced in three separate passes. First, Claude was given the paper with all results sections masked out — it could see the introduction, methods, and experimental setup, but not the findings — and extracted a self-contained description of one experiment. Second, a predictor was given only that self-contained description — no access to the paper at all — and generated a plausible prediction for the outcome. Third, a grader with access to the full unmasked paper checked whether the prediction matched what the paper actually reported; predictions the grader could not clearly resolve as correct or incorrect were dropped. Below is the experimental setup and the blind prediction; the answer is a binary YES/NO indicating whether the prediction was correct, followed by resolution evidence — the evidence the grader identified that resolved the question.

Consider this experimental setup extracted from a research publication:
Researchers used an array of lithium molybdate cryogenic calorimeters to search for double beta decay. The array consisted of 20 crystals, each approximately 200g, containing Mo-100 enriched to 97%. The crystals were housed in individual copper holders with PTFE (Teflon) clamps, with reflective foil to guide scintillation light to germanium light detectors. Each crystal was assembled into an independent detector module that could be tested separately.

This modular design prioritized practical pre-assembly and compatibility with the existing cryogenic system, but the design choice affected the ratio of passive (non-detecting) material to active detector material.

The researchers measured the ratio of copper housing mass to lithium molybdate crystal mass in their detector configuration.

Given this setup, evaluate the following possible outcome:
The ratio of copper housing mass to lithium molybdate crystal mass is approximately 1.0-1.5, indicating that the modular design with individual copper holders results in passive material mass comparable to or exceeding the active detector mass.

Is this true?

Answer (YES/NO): YES